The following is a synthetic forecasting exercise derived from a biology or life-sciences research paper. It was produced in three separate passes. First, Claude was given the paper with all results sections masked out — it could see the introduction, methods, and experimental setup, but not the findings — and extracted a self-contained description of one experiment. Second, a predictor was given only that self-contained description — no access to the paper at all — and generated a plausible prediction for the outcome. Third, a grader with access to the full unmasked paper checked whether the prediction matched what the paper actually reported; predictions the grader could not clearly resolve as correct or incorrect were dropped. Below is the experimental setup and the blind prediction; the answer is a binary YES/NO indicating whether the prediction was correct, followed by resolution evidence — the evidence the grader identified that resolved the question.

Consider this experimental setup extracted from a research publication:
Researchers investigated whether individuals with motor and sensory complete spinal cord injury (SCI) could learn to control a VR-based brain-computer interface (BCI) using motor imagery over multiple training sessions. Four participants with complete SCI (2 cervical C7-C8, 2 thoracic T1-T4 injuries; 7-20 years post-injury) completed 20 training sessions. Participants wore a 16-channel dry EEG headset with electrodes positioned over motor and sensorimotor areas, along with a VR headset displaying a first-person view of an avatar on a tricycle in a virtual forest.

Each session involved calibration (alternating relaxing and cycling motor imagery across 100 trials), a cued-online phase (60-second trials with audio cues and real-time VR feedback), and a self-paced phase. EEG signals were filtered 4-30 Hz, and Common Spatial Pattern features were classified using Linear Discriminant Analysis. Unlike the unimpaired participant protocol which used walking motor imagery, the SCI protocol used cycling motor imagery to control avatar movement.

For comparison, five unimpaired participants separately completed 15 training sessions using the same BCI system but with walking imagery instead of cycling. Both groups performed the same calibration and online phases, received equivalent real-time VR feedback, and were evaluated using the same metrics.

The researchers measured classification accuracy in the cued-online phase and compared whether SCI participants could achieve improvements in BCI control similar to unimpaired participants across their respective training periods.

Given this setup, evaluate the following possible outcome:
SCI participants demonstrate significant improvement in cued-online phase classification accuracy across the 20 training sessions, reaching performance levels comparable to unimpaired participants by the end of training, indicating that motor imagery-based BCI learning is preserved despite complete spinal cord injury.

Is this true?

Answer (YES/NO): NO